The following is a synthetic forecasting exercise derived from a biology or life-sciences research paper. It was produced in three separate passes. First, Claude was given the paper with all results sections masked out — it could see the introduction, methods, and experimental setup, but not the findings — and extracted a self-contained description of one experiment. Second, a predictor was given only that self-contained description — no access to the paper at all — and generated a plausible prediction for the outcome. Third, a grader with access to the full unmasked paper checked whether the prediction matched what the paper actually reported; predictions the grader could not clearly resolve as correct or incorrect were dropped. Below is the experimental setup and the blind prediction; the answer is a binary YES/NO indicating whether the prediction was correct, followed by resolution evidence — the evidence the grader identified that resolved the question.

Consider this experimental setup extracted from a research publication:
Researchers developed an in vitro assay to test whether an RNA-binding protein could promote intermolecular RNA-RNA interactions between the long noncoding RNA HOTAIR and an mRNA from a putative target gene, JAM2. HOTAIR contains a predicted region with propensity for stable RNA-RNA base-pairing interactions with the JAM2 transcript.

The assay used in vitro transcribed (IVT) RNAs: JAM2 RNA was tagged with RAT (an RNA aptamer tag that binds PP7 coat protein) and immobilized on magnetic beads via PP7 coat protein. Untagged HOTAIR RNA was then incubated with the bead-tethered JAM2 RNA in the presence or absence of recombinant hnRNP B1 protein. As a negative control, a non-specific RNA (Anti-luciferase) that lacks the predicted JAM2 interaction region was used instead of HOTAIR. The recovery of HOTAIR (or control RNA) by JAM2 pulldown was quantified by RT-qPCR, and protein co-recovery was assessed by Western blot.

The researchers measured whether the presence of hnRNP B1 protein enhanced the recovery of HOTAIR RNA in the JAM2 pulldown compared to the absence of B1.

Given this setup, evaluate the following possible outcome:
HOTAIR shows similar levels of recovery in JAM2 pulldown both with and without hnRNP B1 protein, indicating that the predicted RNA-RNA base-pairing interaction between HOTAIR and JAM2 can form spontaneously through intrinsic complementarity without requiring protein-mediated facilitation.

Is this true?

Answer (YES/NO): NO